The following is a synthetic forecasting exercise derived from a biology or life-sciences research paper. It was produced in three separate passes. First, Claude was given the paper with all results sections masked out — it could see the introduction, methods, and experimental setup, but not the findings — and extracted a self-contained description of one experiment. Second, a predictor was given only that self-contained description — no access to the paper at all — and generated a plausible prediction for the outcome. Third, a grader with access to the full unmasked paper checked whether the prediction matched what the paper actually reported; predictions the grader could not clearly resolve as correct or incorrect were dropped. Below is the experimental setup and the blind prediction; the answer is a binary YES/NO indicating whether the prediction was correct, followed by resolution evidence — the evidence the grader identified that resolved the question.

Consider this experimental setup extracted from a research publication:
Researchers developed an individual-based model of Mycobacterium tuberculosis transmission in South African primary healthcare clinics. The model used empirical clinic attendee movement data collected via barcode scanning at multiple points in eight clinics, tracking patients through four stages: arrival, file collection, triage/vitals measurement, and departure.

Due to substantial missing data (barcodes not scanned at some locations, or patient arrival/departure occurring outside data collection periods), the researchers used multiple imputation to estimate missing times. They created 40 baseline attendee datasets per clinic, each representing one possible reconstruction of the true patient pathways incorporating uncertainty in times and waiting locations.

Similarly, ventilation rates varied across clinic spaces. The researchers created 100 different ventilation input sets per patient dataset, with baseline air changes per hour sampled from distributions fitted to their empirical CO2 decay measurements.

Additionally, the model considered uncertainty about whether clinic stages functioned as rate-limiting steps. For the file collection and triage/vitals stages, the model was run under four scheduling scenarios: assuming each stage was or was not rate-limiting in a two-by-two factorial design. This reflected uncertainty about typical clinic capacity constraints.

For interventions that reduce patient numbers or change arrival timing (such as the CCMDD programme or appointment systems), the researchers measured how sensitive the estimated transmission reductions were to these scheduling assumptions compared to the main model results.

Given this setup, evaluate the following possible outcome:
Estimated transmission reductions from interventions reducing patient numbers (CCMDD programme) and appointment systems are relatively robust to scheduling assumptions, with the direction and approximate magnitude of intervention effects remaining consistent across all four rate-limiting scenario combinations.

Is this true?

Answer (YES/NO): NO